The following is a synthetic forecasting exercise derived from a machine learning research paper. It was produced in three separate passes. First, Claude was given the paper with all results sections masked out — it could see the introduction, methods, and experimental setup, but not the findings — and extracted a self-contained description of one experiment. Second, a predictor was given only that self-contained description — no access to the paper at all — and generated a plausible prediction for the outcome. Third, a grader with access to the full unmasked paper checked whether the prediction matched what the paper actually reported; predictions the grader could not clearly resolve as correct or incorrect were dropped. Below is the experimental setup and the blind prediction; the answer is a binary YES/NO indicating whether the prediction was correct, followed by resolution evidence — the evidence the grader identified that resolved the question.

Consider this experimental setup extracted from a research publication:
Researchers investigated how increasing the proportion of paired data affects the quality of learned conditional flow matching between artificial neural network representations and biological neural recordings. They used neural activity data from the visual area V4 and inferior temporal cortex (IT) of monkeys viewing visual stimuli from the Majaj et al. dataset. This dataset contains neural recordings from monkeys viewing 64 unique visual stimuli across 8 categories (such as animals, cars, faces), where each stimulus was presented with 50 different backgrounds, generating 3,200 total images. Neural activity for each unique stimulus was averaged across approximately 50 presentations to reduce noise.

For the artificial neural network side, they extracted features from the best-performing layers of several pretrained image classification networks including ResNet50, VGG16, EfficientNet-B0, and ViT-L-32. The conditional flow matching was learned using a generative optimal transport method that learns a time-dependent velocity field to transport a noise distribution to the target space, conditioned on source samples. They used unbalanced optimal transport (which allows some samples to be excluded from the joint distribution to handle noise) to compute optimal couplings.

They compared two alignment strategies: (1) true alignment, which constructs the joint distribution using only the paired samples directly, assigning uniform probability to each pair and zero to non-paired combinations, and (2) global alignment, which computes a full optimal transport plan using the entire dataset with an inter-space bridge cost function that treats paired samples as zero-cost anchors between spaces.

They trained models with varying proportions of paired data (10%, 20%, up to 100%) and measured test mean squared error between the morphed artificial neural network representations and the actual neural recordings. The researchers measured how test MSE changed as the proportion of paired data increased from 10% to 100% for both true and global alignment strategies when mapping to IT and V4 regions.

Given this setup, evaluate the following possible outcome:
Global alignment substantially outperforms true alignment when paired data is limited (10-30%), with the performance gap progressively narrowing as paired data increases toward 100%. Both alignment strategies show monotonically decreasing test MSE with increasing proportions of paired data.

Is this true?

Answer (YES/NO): NO